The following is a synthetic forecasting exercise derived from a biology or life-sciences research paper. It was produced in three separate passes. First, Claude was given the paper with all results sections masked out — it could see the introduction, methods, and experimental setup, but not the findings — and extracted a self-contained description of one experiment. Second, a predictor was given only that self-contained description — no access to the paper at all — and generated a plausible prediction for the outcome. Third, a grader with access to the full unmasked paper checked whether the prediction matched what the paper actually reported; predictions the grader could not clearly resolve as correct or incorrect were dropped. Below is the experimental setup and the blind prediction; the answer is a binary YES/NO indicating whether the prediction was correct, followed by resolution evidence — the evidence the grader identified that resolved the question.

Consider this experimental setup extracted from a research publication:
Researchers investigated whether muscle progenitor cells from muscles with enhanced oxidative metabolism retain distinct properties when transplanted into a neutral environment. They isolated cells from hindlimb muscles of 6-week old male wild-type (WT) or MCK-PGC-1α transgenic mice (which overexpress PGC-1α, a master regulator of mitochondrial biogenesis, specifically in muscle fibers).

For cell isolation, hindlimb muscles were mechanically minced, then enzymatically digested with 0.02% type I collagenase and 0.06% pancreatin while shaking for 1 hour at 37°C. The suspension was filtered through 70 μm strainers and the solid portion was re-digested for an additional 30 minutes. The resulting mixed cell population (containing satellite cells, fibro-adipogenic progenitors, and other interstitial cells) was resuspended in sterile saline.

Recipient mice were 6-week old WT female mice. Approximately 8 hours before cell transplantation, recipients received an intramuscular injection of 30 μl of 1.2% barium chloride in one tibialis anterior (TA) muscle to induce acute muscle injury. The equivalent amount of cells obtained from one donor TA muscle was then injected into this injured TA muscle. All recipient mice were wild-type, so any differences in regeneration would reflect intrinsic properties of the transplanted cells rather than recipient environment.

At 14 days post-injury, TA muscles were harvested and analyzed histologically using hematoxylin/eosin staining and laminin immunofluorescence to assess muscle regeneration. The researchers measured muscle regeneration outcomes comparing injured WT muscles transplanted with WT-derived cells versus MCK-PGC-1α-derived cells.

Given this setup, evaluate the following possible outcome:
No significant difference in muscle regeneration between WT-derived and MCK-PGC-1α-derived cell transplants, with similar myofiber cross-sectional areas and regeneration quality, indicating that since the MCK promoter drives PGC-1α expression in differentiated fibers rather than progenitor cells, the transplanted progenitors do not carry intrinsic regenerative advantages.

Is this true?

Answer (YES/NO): NO